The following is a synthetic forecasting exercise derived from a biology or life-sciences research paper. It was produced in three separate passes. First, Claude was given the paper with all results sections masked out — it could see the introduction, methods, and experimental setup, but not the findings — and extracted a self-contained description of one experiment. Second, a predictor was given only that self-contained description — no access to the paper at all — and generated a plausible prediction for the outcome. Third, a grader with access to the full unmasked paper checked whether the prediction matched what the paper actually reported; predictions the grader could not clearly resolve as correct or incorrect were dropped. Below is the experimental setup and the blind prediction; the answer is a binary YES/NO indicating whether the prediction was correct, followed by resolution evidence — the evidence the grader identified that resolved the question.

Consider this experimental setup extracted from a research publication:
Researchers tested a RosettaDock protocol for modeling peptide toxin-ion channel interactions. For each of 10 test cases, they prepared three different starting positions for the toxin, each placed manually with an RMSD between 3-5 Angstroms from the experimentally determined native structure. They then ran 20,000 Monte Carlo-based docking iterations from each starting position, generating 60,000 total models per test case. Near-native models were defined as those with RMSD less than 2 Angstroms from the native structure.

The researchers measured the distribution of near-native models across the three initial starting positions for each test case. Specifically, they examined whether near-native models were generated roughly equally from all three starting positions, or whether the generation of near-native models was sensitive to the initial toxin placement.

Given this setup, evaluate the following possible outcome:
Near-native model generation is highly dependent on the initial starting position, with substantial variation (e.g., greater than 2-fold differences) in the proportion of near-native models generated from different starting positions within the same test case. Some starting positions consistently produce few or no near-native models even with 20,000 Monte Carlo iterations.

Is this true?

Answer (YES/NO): YES